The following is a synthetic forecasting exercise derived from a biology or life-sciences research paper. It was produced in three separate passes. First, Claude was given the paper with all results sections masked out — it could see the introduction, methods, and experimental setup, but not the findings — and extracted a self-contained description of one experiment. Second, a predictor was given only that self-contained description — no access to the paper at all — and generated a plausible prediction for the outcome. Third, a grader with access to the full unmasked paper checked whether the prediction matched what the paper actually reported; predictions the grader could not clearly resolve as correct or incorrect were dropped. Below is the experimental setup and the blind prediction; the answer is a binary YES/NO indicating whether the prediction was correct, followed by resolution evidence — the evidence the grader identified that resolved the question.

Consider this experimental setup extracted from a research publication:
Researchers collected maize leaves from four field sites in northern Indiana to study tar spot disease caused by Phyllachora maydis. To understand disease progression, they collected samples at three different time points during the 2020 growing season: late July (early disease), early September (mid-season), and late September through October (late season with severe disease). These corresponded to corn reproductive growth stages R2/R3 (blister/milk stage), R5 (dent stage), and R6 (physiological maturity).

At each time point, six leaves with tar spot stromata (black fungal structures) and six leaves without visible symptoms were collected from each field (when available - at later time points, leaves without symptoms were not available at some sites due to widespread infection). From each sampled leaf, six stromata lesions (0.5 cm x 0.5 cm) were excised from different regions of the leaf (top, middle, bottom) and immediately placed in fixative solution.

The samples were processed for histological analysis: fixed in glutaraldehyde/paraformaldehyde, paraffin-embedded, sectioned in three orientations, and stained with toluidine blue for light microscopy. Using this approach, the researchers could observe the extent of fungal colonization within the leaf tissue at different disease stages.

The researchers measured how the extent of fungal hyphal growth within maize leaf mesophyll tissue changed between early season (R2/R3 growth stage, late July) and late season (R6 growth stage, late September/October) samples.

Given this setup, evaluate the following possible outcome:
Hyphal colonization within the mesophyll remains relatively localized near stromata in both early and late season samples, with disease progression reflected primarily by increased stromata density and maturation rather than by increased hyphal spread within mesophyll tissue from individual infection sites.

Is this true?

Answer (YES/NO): YES